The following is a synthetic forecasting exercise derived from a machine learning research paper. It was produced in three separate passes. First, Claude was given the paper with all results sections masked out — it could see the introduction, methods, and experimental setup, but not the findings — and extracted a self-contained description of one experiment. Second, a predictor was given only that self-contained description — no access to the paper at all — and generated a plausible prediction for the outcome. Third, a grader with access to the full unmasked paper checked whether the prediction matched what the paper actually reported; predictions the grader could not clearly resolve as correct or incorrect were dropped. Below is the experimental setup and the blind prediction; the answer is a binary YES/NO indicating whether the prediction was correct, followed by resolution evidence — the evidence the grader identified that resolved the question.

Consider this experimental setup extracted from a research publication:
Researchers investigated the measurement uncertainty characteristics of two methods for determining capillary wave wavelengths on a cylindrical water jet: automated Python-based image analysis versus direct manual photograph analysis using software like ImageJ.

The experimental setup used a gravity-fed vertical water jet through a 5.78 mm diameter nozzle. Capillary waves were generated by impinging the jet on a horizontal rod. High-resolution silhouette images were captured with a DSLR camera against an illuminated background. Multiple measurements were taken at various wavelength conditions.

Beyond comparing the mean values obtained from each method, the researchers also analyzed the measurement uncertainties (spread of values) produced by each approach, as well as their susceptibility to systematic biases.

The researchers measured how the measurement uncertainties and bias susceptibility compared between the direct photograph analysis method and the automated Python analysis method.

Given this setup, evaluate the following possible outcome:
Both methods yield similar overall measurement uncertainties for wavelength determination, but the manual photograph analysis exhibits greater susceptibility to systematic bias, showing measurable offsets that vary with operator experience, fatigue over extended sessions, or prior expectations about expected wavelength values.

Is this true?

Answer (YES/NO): NO